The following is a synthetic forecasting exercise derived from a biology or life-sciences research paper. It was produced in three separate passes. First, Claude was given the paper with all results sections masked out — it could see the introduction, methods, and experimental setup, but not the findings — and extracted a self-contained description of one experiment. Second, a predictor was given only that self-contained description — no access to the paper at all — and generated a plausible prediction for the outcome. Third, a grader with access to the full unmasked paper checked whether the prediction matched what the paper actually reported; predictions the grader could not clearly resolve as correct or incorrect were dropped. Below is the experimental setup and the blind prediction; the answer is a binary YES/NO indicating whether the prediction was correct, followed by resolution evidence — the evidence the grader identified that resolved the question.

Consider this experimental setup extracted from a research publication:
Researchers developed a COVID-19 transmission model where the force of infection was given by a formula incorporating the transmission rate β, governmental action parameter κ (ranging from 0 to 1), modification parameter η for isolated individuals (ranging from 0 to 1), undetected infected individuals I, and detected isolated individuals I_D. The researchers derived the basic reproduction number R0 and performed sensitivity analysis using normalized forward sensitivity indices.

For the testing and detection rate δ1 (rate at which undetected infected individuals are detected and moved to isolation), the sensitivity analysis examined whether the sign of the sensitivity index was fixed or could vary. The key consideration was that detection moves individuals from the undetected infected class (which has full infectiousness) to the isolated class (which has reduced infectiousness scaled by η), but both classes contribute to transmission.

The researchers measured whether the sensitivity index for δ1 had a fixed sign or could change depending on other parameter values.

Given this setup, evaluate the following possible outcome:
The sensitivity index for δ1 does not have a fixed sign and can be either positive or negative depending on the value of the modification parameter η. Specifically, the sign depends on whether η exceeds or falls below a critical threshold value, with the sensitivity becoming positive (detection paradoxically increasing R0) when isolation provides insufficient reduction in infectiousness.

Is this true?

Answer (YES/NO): YES